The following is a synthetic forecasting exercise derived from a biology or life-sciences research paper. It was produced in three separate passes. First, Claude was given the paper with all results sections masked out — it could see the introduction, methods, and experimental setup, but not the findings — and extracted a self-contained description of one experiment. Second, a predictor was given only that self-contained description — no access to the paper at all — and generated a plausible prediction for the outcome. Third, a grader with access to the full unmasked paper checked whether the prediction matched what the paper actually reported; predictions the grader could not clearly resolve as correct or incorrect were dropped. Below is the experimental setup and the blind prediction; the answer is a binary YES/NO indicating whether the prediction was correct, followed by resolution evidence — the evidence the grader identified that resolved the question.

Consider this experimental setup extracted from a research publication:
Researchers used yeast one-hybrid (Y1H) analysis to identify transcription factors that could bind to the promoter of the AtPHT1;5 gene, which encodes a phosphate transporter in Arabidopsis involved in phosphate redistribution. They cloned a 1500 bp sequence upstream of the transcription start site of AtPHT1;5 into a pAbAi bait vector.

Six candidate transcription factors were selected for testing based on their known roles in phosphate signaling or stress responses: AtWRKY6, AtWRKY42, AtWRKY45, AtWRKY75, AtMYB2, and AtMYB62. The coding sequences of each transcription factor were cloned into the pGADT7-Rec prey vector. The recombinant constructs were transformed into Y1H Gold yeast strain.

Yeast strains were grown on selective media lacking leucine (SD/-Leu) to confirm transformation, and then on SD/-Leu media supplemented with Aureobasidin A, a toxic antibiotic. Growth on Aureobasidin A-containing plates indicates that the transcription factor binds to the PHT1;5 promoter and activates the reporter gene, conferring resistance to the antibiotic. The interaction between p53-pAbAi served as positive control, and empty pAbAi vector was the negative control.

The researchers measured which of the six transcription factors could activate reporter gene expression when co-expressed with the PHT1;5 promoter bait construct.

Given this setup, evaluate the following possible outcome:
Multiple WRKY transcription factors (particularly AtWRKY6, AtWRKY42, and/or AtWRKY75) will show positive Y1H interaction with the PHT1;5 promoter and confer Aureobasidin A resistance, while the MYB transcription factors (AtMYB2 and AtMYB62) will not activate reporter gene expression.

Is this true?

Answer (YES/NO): NO